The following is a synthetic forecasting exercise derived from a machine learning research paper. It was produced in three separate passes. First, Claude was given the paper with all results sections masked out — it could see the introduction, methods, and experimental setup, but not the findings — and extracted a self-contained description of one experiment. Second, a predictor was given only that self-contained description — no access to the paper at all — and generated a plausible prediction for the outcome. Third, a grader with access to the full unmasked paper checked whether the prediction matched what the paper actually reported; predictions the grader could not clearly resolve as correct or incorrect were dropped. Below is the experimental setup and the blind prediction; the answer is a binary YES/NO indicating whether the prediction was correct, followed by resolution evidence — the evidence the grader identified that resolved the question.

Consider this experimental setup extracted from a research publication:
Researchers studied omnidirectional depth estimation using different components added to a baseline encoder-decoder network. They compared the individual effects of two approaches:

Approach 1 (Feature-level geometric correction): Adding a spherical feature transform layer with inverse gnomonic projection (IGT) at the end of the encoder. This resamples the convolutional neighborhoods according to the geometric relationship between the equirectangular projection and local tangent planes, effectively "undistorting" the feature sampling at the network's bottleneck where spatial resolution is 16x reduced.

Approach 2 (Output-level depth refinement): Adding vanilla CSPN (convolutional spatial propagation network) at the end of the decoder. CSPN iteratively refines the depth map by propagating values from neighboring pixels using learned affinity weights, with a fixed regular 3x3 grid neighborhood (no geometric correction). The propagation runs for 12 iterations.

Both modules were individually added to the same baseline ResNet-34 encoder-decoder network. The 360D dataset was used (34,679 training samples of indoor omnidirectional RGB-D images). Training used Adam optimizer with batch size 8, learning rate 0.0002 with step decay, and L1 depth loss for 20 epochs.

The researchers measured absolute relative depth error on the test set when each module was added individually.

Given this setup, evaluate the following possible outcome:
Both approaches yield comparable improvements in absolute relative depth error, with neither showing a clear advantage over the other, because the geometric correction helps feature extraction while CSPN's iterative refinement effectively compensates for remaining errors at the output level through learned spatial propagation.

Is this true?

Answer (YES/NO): NO